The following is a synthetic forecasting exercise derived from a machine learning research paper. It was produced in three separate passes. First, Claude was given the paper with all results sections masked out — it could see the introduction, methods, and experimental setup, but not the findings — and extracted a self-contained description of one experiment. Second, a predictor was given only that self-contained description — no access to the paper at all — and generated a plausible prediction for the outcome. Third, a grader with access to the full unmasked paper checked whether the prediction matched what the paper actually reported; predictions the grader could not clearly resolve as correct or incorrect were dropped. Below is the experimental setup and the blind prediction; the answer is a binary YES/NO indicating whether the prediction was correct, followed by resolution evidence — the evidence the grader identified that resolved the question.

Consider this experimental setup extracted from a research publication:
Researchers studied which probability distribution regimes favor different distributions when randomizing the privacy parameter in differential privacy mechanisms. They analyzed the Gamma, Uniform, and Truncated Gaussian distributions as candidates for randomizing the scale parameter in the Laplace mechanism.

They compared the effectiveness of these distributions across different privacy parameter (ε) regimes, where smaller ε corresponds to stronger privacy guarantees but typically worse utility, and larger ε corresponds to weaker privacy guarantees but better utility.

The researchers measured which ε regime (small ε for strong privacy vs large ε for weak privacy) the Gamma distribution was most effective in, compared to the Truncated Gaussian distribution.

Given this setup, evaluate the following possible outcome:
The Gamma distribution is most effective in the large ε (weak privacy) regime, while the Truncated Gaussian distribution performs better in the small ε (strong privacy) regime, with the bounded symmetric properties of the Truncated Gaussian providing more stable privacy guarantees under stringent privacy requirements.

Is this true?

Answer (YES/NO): YES